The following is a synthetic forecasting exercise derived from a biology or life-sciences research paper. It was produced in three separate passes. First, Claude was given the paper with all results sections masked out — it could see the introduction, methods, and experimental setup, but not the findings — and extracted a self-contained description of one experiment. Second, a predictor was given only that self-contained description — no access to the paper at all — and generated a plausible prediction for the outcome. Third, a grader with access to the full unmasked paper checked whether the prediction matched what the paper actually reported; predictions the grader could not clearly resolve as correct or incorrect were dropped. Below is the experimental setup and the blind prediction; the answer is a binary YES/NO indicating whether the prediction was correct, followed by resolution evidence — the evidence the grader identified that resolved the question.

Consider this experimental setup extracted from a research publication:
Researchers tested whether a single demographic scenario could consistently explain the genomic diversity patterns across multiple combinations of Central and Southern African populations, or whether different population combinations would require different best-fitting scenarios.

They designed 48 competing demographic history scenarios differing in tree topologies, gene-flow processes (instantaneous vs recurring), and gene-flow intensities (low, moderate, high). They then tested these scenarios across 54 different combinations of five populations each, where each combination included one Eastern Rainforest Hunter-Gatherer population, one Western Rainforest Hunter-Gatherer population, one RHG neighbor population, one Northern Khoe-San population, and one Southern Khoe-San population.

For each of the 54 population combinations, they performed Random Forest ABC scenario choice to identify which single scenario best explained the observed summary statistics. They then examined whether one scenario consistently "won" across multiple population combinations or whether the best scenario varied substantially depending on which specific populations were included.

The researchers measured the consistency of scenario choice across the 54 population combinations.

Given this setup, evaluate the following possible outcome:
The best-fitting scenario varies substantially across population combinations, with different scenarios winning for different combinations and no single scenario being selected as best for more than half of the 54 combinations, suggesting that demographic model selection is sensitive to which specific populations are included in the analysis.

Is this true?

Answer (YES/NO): YES